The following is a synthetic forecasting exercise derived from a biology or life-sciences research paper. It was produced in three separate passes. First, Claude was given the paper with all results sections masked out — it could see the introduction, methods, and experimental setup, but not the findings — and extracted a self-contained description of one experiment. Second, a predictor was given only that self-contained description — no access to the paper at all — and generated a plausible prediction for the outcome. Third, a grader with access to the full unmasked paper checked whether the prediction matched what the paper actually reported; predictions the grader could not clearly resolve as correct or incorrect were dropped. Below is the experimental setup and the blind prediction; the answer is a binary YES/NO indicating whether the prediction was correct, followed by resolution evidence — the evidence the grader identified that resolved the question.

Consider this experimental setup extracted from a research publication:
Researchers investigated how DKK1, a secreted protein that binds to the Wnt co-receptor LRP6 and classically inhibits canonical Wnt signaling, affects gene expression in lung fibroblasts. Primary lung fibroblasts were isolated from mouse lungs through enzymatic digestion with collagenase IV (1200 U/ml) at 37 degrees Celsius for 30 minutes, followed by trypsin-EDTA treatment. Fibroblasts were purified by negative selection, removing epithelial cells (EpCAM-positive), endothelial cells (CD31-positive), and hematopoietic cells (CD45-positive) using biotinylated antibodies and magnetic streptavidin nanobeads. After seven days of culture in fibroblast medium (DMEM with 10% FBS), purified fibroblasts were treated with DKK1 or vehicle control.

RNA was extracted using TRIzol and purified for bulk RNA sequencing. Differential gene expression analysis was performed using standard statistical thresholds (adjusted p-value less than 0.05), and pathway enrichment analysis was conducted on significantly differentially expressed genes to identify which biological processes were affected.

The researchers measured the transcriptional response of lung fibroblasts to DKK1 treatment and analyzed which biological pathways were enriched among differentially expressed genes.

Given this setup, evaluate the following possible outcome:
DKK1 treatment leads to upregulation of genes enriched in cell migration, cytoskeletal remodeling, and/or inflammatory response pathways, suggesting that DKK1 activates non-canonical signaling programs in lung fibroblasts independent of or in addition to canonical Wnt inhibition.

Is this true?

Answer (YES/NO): YES